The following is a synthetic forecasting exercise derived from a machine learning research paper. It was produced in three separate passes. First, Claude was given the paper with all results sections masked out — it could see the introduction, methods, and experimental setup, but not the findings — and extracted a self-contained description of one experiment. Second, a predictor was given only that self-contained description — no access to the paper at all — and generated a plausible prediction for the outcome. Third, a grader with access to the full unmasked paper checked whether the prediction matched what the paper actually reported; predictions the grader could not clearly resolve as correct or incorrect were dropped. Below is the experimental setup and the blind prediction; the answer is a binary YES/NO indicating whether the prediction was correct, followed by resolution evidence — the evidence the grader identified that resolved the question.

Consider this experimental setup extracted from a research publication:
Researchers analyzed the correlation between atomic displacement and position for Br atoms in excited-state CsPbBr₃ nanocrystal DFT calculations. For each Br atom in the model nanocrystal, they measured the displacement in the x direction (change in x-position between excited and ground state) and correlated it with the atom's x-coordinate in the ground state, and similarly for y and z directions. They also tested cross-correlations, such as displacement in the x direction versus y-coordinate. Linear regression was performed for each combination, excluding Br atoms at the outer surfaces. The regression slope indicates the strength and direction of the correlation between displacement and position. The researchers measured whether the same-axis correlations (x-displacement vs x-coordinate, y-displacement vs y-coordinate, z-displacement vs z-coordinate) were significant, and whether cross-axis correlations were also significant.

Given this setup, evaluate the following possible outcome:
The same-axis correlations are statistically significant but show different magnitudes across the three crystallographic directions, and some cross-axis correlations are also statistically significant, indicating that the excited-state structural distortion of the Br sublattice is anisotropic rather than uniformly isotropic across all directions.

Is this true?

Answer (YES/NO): NO